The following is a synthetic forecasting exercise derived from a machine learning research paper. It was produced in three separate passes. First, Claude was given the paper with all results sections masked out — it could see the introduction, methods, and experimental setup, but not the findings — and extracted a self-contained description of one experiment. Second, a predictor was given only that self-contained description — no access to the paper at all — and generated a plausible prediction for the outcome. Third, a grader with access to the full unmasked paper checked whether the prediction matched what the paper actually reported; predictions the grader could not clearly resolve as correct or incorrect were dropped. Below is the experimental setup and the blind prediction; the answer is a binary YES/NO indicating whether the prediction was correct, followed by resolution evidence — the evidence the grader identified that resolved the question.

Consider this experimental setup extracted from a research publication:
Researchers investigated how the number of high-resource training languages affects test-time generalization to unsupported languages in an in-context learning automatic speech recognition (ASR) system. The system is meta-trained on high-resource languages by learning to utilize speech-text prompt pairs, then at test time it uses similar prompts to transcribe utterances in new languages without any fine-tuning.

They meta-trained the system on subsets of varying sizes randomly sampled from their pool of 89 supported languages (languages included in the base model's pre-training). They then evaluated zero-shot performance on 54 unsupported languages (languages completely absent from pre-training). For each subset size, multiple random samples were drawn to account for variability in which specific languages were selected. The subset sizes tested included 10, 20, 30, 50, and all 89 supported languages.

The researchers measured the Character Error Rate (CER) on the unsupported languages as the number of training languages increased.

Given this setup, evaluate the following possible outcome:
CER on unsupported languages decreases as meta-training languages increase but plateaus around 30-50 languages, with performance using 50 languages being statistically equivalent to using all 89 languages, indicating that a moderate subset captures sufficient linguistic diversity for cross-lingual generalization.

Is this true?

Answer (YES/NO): NO